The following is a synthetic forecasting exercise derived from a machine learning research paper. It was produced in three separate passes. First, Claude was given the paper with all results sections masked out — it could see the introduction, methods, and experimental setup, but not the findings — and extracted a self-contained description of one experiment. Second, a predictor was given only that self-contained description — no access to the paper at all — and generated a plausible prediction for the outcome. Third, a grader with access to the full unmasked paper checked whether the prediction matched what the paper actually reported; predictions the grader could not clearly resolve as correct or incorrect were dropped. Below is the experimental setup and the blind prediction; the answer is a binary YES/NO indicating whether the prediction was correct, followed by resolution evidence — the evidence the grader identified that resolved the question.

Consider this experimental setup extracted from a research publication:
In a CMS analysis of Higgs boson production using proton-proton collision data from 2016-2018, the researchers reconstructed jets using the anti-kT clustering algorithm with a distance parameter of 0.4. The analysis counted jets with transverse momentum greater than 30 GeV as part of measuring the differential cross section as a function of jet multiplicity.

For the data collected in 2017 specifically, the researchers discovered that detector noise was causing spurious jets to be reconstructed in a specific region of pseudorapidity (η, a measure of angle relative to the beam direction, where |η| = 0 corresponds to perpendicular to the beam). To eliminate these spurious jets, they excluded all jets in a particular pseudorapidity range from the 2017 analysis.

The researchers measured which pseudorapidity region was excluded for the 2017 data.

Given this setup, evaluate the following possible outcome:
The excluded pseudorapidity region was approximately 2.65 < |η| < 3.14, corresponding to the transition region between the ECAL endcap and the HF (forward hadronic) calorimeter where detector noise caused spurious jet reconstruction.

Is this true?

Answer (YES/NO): NO